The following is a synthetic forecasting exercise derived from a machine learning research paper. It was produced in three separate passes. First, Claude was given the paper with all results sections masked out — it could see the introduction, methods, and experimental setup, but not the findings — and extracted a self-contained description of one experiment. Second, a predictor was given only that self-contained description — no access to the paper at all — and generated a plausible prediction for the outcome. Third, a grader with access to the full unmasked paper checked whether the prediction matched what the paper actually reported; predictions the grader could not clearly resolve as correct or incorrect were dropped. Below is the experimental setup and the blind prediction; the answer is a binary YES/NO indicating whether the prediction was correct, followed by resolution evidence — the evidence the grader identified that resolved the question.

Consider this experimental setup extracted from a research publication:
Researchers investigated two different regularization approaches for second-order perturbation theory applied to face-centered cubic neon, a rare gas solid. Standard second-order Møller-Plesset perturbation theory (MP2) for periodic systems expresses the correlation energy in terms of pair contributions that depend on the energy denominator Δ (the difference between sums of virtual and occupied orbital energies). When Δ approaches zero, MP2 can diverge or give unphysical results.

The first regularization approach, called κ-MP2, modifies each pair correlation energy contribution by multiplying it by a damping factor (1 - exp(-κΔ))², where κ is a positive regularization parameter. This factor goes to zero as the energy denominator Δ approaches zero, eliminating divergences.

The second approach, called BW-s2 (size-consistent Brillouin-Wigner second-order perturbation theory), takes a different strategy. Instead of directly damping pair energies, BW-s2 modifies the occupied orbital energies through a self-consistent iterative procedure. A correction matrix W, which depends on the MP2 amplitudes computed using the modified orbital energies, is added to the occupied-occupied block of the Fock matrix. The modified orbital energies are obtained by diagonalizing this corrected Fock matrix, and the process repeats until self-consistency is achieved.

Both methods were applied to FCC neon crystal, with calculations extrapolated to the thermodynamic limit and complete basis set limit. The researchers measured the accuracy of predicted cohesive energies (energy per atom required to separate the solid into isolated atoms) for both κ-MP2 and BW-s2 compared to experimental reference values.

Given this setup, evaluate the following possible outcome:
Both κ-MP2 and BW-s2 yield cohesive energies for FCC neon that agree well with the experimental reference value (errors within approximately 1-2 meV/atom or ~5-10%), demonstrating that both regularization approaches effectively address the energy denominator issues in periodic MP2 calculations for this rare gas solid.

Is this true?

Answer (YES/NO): NO